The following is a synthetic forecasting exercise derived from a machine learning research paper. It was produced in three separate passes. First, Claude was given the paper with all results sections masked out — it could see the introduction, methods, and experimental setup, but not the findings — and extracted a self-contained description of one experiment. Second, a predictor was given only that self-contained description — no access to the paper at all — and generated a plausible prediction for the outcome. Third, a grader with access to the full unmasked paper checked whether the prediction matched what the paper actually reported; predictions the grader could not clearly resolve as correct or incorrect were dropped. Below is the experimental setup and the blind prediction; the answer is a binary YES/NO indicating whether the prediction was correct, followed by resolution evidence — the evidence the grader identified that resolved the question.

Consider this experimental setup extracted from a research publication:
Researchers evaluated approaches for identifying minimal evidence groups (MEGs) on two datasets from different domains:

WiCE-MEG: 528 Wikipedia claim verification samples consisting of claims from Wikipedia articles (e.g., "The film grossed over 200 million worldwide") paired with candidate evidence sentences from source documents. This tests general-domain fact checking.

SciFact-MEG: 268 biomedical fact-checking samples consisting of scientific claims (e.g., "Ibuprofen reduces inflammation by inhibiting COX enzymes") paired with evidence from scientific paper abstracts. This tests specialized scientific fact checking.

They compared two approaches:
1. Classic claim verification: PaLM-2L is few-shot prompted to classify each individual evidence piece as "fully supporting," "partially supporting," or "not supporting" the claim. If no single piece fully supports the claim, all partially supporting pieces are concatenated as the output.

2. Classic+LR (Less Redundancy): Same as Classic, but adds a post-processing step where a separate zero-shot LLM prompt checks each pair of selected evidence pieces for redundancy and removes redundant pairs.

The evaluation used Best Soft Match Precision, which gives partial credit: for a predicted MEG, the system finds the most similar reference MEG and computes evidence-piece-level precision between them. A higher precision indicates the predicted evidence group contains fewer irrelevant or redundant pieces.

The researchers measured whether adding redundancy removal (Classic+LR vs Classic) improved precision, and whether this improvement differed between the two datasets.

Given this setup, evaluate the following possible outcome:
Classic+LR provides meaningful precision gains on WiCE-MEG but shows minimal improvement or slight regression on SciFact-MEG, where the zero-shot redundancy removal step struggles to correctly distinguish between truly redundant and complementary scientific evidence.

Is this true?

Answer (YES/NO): YES